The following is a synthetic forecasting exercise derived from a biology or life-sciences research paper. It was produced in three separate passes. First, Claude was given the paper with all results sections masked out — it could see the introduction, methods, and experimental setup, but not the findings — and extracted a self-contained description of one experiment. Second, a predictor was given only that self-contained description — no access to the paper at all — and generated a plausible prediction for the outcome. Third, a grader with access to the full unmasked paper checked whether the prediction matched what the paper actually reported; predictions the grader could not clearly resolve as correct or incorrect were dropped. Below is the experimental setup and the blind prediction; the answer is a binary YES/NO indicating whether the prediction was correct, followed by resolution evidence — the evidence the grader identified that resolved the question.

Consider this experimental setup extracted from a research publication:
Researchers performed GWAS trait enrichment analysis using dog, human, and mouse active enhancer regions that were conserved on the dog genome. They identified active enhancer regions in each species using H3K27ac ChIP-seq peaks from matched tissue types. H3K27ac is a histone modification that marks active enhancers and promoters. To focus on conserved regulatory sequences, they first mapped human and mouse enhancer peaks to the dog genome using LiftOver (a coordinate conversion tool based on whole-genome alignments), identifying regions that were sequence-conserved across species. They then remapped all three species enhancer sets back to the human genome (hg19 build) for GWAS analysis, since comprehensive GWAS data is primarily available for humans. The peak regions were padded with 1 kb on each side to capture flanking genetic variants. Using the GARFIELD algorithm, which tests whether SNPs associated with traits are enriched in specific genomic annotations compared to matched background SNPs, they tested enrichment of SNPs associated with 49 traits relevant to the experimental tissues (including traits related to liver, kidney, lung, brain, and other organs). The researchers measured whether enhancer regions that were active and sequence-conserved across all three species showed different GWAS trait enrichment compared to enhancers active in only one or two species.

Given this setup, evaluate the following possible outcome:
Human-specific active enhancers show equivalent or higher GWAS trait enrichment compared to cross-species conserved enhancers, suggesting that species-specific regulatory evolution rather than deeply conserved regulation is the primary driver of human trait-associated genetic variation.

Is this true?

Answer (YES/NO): NO